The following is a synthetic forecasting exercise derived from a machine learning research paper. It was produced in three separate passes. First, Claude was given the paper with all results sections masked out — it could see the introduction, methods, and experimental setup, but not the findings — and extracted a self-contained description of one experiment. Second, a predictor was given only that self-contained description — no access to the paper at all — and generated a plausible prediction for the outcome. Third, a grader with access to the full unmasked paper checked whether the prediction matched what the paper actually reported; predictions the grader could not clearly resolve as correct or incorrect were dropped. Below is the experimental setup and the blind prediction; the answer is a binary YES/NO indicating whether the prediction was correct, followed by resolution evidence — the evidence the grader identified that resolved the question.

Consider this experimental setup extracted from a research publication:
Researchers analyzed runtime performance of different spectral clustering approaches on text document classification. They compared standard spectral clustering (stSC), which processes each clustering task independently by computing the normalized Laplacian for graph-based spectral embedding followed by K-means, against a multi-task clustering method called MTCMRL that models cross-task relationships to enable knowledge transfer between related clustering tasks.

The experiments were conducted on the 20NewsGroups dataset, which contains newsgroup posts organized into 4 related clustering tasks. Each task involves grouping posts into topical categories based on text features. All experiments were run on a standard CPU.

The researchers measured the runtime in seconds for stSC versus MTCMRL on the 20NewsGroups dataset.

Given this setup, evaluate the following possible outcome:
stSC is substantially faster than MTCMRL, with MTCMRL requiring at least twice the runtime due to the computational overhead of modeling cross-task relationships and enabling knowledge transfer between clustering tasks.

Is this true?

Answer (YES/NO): YES